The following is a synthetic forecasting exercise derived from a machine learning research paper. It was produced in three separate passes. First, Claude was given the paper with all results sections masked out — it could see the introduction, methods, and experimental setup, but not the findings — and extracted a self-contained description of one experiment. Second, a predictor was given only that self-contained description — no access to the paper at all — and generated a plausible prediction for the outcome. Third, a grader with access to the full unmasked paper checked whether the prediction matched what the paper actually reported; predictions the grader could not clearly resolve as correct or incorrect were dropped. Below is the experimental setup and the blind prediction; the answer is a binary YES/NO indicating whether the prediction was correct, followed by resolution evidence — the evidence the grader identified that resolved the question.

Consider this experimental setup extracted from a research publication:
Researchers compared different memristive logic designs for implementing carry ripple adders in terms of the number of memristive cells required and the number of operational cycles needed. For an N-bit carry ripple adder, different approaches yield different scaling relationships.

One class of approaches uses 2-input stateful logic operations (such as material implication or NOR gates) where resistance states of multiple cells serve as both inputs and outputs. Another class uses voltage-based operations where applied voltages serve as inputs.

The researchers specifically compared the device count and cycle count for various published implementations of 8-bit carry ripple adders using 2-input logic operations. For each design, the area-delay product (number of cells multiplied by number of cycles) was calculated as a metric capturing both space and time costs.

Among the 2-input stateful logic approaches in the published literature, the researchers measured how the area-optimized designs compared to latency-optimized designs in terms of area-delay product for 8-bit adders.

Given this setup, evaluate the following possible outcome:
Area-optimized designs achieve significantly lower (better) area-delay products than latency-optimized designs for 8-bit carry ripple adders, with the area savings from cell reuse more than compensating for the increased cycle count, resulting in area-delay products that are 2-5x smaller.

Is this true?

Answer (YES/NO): NO